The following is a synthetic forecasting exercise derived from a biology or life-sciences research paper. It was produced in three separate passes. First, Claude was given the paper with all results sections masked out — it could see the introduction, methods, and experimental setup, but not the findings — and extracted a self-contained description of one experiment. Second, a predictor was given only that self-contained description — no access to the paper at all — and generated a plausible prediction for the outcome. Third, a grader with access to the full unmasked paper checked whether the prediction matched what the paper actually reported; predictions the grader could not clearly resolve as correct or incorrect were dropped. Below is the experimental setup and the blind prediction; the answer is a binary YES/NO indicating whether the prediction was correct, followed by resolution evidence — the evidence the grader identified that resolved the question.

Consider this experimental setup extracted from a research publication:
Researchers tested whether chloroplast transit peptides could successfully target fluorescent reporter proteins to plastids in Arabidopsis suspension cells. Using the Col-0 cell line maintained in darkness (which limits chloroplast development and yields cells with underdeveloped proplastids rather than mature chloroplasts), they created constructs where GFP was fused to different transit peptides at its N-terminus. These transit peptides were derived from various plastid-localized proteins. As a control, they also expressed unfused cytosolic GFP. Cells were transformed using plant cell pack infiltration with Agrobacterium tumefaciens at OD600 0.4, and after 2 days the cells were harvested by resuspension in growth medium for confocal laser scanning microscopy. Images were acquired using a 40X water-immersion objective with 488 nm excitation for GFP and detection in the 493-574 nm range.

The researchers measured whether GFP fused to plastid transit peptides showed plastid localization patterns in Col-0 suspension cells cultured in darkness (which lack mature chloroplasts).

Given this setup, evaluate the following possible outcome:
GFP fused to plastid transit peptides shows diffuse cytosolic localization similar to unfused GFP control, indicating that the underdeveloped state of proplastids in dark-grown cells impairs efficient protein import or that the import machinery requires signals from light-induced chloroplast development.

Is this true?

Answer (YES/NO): NO